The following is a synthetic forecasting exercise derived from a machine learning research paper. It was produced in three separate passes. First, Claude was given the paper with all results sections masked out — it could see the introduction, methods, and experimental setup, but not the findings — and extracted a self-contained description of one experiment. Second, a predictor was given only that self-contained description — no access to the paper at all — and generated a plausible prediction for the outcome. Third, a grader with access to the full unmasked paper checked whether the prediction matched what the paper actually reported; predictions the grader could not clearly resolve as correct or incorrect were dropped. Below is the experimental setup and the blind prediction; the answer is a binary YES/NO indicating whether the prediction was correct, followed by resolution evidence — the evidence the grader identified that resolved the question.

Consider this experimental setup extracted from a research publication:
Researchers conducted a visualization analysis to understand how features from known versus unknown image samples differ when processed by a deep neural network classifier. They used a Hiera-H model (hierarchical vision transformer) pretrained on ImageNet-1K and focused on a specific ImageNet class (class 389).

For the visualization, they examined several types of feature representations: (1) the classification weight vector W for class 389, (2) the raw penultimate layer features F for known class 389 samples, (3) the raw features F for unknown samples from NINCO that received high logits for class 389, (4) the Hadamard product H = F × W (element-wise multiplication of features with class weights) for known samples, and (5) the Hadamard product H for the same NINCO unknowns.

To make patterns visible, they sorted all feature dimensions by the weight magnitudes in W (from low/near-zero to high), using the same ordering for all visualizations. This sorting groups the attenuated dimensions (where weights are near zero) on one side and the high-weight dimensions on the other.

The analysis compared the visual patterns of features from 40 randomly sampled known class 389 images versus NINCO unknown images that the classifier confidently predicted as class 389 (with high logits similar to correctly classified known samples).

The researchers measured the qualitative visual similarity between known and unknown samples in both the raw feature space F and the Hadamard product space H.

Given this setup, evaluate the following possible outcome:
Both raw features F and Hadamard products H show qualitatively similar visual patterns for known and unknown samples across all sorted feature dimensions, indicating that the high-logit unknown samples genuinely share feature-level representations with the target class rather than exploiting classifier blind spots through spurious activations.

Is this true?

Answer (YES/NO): NO